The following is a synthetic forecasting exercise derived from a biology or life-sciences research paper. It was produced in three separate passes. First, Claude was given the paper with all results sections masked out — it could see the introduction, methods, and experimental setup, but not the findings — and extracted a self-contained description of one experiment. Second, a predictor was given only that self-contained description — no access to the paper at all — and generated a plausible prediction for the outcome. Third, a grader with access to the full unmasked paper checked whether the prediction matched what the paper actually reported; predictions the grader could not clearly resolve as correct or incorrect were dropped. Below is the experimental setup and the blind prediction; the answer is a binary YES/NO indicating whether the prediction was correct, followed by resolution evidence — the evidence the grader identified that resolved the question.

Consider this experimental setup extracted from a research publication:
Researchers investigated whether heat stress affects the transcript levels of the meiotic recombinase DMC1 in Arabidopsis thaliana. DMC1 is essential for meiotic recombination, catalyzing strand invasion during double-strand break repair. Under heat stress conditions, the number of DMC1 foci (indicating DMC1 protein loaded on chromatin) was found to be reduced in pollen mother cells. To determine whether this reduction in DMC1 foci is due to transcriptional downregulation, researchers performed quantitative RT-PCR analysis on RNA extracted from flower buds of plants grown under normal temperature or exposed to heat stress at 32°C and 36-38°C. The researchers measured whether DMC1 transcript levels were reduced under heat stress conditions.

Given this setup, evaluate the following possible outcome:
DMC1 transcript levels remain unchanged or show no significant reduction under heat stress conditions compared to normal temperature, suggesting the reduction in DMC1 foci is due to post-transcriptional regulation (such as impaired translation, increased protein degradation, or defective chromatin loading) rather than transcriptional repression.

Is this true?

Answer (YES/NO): YES